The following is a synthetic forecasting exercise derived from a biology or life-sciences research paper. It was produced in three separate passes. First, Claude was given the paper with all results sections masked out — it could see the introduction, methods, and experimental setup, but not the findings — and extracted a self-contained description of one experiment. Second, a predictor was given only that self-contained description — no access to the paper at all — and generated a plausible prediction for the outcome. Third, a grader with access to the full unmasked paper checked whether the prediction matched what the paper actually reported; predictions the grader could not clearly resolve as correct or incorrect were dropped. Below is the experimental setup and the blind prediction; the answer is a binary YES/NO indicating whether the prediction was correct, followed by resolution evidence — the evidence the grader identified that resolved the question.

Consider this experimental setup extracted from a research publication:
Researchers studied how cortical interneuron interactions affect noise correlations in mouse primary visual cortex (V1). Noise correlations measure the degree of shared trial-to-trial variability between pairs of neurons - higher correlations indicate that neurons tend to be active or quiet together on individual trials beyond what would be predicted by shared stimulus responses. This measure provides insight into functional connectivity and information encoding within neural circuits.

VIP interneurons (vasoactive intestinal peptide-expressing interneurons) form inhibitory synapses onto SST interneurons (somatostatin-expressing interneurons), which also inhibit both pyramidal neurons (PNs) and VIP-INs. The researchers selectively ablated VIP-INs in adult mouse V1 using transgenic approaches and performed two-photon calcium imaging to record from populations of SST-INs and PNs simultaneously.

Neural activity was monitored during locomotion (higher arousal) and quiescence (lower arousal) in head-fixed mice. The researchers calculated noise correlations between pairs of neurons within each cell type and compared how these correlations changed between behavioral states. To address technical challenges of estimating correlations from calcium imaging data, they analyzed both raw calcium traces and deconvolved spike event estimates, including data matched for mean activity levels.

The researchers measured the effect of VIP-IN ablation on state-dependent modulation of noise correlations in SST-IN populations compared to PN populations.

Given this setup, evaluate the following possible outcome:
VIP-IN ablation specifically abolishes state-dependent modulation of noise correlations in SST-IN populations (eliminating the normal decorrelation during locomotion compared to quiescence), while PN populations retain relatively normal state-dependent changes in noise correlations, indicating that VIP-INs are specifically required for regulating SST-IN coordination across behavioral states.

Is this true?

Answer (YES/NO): NO